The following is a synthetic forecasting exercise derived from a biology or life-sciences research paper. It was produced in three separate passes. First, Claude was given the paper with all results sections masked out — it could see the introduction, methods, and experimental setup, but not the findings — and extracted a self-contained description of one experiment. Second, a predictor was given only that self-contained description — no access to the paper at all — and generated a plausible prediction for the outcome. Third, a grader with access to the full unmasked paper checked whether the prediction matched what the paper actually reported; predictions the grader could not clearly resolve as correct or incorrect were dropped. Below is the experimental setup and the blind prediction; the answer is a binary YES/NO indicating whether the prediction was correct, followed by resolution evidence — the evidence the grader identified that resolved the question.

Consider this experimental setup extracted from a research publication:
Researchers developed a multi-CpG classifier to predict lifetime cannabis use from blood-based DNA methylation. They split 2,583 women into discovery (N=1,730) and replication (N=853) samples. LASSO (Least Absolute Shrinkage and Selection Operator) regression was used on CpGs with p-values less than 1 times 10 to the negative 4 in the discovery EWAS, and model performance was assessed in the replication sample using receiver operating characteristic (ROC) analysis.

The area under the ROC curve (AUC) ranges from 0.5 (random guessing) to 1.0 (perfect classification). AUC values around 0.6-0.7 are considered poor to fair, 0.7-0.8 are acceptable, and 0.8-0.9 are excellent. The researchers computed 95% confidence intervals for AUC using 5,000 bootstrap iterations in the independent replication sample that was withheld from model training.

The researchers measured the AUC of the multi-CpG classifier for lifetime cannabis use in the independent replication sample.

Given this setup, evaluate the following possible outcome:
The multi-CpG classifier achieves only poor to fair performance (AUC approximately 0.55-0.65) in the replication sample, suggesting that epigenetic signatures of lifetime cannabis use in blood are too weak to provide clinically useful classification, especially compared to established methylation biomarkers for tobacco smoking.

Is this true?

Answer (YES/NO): NO